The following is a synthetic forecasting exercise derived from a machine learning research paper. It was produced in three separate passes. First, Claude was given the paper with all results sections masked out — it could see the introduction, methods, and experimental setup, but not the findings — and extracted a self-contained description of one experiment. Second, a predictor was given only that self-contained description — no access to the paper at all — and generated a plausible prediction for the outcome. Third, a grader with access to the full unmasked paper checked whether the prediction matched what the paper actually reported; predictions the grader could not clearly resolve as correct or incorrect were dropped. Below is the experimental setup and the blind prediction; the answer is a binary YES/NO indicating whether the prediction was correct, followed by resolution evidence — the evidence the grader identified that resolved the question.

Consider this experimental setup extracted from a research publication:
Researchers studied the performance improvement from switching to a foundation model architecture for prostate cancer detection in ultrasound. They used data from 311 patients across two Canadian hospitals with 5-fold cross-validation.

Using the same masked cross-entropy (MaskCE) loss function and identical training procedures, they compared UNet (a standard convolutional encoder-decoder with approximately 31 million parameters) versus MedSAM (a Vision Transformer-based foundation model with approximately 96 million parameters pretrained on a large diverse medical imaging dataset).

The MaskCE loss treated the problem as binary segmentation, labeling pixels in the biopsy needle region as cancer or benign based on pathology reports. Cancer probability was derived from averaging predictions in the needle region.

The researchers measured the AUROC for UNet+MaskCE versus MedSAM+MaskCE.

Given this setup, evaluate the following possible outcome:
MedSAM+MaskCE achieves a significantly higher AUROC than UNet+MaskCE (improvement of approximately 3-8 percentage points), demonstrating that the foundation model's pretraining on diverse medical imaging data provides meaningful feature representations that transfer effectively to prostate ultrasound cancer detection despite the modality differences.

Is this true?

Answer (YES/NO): YES